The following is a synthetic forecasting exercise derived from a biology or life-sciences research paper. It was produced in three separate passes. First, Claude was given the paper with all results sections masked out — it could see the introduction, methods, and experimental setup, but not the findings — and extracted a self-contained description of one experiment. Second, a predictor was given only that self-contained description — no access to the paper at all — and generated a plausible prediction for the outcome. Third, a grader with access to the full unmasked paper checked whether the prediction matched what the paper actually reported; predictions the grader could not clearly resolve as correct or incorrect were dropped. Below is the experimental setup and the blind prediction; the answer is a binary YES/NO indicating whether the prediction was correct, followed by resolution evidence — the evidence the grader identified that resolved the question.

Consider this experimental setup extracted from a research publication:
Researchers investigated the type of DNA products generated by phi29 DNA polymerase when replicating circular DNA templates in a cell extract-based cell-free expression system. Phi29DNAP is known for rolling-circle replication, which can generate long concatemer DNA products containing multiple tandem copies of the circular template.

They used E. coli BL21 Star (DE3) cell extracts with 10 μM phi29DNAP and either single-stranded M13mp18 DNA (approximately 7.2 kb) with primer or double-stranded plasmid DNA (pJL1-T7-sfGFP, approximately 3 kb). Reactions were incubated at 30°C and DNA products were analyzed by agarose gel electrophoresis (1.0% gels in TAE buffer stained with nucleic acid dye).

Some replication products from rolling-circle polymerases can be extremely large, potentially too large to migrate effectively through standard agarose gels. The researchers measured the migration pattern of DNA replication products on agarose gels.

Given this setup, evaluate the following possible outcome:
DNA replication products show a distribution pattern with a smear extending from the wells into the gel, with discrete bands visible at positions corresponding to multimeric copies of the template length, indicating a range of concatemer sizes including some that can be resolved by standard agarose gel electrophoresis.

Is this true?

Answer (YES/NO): NO